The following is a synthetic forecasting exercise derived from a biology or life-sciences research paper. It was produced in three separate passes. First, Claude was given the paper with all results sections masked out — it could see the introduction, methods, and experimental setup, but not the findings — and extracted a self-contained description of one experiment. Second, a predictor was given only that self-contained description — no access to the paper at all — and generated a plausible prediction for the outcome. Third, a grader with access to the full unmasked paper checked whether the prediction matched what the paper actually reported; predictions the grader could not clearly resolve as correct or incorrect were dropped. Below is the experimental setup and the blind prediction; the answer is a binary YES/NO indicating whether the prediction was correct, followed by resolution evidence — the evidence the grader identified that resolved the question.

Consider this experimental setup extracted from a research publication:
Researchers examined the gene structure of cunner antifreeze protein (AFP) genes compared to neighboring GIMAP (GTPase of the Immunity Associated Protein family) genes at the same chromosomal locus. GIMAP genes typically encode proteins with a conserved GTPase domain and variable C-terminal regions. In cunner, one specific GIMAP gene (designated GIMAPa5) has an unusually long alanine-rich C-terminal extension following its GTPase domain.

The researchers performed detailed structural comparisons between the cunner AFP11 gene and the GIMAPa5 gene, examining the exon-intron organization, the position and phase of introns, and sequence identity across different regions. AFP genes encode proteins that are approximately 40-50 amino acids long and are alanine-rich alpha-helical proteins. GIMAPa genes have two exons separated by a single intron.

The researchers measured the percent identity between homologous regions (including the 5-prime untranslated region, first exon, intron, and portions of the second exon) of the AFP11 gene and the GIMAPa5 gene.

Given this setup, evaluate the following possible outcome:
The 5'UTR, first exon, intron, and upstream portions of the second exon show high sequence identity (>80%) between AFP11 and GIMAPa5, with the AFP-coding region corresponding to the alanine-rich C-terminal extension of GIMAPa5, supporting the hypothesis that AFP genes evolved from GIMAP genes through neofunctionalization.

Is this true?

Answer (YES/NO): NO